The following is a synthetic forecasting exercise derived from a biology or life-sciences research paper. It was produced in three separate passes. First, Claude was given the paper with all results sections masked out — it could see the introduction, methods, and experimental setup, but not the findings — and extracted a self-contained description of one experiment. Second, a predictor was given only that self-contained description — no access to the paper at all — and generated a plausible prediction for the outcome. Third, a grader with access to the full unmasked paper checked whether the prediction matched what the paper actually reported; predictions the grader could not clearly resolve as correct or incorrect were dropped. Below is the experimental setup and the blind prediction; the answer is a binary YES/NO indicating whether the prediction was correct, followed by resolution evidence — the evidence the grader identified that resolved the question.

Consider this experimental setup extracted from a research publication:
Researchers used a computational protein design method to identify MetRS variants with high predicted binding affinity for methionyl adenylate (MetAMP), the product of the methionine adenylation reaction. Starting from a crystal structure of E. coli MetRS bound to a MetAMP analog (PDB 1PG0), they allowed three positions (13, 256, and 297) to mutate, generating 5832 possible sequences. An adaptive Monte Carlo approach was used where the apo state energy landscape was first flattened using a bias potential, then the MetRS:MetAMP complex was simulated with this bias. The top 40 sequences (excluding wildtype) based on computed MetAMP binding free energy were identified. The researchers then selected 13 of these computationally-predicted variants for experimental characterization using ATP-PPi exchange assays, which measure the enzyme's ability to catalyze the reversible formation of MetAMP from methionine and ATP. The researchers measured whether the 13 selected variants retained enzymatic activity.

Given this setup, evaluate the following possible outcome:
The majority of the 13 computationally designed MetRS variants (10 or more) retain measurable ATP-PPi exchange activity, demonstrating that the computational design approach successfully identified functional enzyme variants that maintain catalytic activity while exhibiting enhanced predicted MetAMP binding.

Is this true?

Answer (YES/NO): YES